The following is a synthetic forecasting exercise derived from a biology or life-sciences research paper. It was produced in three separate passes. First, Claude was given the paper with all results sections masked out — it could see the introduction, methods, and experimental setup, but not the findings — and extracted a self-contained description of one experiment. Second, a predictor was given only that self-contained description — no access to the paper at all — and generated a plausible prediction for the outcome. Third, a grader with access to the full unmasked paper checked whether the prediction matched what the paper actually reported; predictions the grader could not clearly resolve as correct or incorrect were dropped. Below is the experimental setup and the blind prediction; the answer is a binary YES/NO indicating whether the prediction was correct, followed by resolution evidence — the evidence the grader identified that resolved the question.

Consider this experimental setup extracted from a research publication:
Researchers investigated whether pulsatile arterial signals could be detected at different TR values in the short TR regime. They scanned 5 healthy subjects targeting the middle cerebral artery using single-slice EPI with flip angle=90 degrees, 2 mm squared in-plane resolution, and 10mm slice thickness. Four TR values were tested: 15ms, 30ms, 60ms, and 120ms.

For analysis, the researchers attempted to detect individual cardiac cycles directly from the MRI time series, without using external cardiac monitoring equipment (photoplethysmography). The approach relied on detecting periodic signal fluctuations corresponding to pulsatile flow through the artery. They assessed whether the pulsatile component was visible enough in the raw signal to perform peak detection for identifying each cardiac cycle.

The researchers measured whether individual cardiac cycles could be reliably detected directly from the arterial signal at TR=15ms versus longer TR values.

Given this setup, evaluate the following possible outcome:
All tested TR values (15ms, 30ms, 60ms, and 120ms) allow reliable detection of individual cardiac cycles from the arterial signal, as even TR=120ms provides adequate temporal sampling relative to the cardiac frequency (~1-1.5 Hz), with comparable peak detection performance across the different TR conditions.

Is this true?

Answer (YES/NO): NO